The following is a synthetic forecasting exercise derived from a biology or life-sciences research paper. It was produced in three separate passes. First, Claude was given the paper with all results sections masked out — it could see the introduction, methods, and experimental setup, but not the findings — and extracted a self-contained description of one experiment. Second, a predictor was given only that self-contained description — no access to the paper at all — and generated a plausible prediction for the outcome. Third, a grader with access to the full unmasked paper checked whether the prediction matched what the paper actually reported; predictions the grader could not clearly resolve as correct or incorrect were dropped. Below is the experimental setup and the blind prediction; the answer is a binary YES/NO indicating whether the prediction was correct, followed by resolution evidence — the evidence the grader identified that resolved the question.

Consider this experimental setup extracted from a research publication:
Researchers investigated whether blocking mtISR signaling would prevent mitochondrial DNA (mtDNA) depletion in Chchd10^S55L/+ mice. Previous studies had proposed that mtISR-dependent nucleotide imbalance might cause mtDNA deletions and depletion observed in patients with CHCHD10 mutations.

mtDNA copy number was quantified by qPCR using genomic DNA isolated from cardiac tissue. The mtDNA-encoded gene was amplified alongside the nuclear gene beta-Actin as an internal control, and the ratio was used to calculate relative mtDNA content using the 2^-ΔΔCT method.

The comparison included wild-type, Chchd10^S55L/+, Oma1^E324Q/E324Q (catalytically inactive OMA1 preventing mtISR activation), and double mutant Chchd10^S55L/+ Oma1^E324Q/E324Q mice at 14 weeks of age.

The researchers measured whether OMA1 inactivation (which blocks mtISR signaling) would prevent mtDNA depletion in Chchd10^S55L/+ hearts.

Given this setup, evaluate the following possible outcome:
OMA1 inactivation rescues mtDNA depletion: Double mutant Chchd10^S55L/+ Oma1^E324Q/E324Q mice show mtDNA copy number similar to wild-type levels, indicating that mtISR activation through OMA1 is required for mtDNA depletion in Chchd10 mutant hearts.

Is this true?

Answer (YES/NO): NO